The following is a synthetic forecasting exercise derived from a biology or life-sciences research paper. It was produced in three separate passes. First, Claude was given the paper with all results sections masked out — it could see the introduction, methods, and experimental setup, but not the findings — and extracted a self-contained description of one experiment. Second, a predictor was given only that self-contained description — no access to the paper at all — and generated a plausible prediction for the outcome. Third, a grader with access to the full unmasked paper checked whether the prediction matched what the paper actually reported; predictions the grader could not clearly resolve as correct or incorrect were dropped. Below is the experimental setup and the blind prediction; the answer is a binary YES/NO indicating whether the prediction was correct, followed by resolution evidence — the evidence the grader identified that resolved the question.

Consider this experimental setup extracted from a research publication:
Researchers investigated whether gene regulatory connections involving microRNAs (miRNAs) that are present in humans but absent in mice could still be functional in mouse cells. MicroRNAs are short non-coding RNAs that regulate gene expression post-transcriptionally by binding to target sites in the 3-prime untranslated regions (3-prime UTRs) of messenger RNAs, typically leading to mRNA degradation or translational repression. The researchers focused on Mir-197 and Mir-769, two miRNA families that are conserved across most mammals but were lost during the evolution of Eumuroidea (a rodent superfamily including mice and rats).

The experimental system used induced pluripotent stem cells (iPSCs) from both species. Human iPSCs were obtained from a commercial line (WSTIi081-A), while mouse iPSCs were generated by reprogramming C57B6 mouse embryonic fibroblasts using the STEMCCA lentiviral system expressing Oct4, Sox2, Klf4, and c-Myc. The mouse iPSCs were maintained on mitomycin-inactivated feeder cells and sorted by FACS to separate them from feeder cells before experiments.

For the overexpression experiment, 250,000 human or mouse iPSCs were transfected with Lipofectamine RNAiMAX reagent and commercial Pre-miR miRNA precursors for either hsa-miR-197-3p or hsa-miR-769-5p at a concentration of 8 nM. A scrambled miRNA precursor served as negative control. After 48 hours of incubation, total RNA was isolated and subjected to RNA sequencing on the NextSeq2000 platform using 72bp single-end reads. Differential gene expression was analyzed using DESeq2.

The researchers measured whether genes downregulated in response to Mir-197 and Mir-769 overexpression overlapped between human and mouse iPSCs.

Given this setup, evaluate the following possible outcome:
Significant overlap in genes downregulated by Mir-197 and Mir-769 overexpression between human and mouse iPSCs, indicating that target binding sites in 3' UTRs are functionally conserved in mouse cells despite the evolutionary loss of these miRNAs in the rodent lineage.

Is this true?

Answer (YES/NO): NO